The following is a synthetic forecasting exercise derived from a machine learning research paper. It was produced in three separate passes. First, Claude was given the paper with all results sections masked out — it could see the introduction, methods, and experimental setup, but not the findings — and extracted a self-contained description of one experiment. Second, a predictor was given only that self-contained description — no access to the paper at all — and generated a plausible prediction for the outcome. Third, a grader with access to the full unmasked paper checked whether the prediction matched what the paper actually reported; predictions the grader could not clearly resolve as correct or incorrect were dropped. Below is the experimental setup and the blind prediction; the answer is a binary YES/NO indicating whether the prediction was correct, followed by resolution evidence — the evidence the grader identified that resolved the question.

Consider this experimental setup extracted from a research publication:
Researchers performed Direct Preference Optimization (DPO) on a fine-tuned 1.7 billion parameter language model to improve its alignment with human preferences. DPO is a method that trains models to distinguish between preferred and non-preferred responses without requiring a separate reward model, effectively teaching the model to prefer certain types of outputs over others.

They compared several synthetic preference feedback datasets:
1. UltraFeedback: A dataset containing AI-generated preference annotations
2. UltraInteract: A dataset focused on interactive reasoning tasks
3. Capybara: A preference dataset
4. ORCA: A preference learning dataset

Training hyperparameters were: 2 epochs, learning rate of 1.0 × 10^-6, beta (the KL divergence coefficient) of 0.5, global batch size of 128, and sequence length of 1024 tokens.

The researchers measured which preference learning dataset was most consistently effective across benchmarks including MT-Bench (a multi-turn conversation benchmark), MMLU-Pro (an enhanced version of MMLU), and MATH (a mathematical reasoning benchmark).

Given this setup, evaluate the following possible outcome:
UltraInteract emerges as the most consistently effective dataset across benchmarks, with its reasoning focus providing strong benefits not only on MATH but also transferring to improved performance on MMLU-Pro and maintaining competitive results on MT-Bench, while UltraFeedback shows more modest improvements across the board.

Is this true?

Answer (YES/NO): NO